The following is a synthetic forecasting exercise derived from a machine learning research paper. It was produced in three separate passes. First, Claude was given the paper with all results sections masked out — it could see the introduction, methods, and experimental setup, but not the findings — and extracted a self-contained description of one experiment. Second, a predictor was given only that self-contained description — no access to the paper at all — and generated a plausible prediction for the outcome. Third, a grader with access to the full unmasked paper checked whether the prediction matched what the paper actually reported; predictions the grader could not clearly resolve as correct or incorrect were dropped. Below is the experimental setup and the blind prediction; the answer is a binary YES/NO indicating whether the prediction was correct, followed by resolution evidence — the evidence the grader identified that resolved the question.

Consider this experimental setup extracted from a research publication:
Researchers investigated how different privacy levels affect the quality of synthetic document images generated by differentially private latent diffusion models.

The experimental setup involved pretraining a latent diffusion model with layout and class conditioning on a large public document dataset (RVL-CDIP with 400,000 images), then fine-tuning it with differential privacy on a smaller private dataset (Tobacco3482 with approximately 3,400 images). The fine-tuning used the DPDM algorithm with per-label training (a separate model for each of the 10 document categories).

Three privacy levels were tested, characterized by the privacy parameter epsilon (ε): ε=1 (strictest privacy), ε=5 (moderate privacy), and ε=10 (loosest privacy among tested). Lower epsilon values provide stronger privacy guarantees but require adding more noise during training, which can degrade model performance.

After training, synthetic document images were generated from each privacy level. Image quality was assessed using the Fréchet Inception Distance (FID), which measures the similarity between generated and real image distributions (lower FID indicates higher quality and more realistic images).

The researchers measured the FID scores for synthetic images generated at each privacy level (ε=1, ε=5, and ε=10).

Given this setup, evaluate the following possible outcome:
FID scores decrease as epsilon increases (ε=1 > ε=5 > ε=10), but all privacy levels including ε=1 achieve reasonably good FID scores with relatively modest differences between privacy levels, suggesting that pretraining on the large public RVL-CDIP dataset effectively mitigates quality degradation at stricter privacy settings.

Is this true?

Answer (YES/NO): NO